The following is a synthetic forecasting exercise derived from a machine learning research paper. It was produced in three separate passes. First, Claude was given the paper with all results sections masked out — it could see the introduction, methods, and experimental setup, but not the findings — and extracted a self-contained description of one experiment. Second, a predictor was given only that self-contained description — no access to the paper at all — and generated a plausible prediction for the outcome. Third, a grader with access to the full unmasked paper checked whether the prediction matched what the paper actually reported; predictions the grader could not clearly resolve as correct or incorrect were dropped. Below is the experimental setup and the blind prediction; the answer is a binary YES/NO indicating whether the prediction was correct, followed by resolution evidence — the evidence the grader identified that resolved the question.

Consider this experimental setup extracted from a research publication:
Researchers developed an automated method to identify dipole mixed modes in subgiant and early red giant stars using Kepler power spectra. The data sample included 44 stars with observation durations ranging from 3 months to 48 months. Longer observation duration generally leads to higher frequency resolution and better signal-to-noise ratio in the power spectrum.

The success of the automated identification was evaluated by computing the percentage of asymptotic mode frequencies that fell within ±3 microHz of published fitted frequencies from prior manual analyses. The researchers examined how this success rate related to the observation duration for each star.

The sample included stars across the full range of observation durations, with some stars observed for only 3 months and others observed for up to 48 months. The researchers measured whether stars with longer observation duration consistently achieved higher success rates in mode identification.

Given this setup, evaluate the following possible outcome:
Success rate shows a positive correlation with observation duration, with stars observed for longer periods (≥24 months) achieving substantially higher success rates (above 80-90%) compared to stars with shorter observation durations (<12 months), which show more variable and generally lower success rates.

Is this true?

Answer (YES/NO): NO